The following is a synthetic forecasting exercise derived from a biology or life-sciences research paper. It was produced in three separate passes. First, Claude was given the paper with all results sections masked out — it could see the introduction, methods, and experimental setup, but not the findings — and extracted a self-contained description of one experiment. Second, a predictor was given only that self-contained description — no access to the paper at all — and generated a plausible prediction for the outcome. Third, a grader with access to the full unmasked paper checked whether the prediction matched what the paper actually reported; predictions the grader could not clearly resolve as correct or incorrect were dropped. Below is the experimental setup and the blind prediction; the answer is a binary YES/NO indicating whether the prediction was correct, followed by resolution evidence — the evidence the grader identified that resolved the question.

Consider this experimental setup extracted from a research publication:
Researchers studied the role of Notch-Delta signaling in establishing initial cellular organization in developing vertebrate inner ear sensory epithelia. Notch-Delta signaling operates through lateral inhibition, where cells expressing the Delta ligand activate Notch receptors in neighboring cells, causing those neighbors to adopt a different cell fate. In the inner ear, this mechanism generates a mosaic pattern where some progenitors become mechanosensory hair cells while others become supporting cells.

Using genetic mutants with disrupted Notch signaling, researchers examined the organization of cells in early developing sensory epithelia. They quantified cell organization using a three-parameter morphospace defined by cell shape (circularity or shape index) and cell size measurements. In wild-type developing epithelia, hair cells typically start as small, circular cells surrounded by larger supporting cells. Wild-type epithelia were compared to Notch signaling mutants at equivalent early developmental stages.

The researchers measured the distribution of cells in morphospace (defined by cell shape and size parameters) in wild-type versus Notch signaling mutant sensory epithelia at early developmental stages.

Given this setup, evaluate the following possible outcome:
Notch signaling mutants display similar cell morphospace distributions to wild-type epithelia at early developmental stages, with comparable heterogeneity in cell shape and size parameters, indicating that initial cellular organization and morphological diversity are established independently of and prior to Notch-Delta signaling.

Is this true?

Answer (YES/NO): NO